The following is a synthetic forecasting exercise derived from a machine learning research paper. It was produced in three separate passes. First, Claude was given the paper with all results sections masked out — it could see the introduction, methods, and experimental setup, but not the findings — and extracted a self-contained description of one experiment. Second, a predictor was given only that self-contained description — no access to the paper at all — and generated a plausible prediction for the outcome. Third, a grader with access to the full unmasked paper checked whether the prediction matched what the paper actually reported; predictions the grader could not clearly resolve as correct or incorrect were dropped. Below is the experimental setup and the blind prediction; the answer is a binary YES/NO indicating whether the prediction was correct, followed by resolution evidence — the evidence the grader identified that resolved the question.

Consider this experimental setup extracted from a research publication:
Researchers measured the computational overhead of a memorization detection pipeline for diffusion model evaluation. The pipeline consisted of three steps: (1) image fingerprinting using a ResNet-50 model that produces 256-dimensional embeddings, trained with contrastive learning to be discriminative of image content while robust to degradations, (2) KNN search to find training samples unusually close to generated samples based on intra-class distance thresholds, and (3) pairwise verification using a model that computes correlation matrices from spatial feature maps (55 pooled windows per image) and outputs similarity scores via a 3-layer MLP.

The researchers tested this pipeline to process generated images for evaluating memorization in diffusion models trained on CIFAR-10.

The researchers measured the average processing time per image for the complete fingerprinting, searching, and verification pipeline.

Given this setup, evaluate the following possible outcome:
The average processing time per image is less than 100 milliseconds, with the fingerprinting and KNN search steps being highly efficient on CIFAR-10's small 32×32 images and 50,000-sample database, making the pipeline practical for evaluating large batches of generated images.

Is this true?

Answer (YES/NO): YES